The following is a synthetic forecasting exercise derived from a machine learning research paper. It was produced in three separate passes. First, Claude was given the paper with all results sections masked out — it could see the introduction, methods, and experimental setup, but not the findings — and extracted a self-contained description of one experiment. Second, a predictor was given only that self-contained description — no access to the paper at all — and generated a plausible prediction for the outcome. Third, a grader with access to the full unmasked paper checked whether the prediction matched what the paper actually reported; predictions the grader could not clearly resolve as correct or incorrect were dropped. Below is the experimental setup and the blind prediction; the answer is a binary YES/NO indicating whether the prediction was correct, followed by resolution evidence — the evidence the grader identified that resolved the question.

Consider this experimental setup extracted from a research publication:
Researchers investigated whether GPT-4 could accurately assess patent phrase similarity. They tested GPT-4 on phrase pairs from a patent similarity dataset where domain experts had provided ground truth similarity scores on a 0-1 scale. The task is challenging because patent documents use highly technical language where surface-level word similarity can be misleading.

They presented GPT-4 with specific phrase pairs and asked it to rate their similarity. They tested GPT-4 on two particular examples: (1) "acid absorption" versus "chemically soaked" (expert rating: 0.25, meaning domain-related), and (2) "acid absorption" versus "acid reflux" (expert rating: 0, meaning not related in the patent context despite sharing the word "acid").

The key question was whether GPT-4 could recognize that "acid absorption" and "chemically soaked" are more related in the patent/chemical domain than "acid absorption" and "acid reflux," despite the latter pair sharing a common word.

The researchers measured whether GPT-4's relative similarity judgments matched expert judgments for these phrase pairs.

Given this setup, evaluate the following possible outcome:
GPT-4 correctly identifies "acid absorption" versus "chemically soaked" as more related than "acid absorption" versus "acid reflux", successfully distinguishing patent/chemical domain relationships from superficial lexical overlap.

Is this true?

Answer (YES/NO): NO